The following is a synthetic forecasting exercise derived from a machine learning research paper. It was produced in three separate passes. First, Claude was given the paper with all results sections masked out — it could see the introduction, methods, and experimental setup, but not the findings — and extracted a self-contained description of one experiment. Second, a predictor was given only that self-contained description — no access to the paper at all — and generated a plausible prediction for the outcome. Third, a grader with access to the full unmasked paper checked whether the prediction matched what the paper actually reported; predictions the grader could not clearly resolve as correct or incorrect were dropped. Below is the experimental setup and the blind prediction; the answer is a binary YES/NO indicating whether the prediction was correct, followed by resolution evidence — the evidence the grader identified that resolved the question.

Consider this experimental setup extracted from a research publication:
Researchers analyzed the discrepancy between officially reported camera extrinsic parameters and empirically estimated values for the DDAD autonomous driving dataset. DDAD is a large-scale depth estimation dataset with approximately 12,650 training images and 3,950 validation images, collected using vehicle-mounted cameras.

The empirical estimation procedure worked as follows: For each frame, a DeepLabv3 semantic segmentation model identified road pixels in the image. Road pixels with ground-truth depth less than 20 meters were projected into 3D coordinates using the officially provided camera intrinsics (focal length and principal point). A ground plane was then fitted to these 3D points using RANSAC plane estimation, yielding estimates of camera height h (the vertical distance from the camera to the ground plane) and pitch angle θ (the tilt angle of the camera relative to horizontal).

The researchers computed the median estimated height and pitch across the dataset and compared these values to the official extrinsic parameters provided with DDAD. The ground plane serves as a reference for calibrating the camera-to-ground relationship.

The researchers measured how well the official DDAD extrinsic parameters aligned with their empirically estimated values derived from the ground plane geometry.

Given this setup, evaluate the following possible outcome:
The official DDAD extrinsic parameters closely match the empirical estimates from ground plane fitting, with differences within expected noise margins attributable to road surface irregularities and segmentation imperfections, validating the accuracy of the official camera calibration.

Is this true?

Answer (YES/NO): NO